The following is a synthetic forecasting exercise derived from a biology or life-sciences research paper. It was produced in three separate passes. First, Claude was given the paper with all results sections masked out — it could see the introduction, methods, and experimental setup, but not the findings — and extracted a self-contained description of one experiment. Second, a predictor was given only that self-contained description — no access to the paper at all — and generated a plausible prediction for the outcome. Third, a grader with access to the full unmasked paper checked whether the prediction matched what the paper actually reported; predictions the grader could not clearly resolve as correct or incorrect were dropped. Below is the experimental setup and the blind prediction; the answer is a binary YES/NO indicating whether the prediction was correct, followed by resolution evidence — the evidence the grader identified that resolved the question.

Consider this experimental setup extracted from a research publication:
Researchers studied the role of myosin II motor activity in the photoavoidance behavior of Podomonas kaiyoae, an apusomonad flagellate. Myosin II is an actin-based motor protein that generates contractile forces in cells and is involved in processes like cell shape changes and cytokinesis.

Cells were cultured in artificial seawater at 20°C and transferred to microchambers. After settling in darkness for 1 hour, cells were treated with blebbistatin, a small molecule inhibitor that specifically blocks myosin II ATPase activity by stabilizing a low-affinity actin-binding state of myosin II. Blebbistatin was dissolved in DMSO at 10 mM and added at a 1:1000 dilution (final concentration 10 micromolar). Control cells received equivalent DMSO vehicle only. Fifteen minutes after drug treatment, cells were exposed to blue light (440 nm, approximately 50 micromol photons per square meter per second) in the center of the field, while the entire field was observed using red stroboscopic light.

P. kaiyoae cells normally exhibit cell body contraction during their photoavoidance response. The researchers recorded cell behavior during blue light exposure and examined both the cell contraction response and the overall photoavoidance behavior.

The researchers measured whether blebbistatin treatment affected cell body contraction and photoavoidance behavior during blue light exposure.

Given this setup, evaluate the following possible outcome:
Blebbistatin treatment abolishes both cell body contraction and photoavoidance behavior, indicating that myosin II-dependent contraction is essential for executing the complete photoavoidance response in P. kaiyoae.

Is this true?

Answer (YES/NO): NO